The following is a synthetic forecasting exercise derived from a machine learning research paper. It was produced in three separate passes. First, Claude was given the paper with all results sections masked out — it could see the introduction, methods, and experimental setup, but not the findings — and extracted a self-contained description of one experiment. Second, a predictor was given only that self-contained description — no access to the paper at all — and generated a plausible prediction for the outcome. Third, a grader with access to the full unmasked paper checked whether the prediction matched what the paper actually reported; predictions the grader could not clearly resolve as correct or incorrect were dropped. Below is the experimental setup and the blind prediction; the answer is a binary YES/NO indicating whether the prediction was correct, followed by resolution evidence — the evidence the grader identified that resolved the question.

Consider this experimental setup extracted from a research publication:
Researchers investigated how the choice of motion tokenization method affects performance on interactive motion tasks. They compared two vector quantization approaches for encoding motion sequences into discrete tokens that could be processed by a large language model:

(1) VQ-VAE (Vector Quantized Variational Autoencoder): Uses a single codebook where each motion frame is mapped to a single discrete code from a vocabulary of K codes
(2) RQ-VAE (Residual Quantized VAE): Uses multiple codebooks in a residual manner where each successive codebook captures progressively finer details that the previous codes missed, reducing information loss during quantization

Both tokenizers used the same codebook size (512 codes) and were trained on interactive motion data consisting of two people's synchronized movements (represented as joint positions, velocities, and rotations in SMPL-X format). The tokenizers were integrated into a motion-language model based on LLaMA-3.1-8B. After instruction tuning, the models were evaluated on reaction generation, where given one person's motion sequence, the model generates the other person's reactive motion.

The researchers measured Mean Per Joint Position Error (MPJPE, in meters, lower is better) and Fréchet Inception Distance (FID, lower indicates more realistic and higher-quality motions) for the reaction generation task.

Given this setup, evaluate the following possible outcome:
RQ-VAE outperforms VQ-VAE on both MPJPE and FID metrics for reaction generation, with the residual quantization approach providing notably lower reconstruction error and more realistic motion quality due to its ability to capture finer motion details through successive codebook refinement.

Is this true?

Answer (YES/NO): YES